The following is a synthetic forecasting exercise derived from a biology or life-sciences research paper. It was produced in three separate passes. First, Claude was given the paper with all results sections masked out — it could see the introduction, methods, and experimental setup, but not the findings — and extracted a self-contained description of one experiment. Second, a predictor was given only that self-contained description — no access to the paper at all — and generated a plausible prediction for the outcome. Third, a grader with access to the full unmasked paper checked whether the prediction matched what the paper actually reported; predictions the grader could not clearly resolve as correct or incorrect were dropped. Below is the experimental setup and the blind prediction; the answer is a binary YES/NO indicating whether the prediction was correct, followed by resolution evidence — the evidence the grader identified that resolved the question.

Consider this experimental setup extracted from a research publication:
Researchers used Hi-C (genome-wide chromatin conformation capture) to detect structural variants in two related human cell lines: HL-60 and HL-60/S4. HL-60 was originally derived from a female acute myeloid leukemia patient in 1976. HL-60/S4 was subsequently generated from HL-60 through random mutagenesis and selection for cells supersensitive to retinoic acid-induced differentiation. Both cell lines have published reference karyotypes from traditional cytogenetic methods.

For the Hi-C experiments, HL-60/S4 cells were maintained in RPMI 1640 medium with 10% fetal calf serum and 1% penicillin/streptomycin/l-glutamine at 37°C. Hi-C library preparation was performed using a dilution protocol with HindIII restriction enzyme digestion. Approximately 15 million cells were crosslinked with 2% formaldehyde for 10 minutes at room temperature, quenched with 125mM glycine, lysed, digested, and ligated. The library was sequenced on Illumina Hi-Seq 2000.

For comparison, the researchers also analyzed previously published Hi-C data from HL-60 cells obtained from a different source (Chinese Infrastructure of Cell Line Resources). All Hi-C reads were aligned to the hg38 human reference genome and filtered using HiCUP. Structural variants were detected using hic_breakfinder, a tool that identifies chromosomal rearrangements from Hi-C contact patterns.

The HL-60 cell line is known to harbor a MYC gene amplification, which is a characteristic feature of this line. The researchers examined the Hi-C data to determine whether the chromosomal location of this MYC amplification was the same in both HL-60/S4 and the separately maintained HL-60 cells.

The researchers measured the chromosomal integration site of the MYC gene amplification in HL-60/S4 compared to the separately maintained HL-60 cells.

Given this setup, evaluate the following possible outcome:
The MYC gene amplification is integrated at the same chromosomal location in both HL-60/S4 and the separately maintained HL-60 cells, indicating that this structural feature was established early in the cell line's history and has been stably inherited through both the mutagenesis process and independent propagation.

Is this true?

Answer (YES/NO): NO